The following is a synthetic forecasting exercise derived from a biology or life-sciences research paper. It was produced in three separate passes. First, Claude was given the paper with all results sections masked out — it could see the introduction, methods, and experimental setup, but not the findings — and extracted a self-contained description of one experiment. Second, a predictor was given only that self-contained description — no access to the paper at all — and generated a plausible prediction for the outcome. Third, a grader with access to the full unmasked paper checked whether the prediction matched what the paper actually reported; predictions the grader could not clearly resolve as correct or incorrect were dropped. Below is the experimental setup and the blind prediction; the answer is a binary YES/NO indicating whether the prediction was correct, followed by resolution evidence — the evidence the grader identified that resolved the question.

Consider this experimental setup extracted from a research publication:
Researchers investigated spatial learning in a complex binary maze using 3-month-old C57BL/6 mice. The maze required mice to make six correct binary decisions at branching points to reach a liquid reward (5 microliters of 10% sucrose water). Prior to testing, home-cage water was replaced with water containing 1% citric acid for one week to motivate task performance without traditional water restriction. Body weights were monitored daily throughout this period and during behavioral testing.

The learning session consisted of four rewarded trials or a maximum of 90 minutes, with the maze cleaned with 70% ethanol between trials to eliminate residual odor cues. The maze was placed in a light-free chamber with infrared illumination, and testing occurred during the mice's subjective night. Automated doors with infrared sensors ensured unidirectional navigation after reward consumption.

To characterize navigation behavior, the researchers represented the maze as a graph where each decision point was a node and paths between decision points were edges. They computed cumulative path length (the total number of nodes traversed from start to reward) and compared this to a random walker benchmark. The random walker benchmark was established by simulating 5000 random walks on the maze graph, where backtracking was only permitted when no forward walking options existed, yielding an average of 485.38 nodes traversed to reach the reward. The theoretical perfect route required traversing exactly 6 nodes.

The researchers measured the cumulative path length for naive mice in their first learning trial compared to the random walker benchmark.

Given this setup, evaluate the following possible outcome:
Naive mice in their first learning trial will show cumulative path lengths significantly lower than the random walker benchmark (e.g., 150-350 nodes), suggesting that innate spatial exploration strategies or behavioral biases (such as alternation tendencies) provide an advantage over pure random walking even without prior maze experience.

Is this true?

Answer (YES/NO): NO